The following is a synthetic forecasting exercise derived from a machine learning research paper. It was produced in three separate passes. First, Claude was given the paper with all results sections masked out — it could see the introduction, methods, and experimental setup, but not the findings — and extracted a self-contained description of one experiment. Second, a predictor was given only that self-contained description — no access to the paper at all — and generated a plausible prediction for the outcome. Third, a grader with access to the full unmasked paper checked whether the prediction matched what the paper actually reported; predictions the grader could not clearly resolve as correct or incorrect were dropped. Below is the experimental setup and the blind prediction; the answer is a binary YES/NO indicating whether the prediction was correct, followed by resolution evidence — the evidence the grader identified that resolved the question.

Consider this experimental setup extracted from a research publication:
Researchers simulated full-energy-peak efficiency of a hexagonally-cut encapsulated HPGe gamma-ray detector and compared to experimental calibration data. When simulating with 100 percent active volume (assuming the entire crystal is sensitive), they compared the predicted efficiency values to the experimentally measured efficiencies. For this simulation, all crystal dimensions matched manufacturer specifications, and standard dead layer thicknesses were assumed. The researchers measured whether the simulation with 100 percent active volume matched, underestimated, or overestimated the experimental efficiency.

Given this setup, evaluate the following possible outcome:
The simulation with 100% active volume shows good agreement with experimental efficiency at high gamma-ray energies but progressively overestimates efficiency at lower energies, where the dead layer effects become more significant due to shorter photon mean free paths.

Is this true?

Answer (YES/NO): NO